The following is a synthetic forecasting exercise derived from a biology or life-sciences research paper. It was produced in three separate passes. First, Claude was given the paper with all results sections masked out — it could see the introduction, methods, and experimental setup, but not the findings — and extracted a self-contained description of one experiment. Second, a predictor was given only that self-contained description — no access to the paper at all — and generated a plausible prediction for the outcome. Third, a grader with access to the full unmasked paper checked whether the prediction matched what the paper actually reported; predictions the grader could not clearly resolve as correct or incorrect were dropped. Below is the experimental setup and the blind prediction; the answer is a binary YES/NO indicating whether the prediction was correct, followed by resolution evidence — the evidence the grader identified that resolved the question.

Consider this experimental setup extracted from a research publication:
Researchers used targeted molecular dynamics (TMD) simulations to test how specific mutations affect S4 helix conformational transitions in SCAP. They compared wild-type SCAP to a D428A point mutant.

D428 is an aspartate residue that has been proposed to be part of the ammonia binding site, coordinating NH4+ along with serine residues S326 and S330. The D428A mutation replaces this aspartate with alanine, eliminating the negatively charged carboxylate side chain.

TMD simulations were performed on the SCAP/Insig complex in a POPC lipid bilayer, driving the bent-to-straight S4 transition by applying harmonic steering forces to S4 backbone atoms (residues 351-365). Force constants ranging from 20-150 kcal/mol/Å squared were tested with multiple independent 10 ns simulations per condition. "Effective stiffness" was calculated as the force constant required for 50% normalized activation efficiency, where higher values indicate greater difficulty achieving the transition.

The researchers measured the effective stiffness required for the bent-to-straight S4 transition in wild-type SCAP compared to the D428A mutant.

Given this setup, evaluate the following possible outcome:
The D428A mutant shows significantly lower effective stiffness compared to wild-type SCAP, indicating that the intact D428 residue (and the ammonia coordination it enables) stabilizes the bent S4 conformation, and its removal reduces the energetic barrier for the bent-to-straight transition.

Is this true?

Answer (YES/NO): NO